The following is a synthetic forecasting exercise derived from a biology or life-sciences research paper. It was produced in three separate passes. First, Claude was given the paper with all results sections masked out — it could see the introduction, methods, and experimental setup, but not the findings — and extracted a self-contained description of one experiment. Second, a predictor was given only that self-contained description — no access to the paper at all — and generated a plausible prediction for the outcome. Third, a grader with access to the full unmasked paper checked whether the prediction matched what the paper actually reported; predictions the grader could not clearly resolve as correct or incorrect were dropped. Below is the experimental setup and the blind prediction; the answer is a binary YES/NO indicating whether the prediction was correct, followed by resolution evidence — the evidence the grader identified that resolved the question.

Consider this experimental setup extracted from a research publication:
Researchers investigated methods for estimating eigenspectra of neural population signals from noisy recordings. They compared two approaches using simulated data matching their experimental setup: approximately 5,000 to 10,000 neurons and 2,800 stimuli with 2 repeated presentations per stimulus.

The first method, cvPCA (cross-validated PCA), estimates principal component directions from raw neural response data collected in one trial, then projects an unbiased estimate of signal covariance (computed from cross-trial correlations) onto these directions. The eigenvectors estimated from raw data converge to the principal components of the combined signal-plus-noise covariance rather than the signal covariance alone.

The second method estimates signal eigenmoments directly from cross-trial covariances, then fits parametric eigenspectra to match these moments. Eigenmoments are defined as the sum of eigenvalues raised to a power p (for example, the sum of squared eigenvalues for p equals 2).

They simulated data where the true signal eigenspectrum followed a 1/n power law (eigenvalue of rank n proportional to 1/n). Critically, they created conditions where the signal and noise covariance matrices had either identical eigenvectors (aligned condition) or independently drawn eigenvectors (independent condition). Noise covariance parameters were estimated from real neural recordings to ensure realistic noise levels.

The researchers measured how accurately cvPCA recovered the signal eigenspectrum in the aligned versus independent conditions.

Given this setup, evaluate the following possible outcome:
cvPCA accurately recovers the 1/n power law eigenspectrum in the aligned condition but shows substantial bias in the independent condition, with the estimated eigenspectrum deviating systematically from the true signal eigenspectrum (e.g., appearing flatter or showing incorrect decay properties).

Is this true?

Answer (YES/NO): NO